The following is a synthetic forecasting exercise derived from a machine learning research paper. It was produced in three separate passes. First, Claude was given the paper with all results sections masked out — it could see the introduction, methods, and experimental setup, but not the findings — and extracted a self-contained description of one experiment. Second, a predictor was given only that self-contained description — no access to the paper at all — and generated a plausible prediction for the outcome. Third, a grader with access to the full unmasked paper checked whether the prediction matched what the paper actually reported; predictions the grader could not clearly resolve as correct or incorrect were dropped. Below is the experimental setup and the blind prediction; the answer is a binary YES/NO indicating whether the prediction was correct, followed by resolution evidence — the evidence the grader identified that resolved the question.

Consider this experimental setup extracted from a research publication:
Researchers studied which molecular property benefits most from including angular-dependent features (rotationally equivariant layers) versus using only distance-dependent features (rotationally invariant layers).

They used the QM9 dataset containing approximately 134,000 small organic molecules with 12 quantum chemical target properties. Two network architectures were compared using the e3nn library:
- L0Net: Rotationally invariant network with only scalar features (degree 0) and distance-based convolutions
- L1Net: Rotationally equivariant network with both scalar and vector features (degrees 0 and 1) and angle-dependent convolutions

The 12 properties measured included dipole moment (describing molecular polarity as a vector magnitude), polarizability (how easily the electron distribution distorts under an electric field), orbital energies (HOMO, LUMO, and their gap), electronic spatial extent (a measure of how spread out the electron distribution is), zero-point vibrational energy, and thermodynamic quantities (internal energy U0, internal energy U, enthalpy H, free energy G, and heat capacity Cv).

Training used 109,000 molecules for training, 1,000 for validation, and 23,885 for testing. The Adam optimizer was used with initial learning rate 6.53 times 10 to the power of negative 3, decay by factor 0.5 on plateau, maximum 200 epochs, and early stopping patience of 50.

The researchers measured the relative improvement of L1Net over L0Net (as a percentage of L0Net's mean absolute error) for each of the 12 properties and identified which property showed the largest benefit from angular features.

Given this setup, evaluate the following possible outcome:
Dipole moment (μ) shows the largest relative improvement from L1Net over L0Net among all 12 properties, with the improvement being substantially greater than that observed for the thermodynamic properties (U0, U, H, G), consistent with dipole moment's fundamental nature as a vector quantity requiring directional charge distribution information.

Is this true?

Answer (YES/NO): YES